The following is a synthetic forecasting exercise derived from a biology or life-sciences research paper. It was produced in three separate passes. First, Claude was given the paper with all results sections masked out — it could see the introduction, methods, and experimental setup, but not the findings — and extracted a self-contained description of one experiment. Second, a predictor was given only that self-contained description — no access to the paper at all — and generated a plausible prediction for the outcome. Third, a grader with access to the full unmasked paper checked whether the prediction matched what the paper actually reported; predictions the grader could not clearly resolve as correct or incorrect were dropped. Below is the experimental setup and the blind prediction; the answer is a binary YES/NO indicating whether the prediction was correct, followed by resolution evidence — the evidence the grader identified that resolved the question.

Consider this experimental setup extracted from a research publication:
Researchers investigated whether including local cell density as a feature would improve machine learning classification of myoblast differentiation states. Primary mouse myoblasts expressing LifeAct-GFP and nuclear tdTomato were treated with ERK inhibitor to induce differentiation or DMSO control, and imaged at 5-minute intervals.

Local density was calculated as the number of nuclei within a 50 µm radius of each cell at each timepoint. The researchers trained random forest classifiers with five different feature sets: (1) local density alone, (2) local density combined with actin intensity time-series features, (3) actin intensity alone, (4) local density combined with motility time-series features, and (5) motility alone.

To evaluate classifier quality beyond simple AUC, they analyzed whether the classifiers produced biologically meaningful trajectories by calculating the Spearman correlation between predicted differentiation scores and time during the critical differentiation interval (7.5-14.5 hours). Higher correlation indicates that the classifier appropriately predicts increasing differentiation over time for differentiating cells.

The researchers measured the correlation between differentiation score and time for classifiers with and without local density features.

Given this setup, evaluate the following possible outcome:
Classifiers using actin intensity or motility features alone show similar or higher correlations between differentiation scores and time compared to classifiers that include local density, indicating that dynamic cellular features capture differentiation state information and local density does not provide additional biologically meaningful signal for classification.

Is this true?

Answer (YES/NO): YES